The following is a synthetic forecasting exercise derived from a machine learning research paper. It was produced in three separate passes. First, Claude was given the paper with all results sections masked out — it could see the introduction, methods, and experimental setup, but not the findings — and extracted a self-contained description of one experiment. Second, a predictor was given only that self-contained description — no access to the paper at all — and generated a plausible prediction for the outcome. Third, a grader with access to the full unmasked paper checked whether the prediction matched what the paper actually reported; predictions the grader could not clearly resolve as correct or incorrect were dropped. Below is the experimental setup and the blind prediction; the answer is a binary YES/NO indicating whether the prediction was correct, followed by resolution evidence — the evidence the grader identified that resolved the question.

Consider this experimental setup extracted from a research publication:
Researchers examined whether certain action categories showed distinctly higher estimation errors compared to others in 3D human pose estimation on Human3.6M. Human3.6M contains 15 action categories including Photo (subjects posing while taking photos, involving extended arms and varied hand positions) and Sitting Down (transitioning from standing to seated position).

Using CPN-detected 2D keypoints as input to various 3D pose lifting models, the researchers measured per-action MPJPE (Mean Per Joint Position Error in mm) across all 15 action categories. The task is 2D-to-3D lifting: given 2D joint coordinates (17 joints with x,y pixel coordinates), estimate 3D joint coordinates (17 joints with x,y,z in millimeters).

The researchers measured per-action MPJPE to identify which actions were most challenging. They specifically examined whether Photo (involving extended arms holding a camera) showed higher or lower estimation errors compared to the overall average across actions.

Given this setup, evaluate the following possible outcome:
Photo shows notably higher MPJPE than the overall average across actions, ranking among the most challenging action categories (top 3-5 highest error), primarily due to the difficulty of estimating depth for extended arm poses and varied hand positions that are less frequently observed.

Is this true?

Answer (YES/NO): YES